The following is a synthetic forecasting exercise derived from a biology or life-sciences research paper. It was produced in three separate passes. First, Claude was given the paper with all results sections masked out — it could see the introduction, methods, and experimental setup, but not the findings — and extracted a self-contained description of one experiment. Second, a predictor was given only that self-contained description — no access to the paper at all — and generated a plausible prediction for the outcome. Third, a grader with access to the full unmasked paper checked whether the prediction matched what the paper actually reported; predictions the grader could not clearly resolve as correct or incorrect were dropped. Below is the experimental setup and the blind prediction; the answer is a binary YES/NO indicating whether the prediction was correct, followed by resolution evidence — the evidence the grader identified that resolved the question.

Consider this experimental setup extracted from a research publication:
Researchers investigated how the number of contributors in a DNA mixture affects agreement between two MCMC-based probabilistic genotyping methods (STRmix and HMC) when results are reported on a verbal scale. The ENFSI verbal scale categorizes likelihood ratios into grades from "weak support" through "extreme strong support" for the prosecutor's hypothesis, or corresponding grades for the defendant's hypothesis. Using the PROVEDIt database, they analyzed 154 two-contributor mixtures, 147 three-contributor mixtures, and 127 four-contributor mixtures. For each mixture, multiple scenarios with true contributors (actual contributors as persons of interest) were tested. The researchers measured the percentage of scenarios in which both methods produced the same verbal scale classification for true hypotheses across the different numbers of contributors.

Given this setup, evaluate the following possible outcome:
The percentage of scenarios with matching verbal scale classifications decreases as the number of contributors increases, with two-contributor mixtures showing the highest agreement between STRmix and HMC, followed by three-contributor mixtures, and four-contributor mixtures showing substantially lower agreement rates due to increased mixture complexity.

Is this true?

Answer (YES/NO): YES